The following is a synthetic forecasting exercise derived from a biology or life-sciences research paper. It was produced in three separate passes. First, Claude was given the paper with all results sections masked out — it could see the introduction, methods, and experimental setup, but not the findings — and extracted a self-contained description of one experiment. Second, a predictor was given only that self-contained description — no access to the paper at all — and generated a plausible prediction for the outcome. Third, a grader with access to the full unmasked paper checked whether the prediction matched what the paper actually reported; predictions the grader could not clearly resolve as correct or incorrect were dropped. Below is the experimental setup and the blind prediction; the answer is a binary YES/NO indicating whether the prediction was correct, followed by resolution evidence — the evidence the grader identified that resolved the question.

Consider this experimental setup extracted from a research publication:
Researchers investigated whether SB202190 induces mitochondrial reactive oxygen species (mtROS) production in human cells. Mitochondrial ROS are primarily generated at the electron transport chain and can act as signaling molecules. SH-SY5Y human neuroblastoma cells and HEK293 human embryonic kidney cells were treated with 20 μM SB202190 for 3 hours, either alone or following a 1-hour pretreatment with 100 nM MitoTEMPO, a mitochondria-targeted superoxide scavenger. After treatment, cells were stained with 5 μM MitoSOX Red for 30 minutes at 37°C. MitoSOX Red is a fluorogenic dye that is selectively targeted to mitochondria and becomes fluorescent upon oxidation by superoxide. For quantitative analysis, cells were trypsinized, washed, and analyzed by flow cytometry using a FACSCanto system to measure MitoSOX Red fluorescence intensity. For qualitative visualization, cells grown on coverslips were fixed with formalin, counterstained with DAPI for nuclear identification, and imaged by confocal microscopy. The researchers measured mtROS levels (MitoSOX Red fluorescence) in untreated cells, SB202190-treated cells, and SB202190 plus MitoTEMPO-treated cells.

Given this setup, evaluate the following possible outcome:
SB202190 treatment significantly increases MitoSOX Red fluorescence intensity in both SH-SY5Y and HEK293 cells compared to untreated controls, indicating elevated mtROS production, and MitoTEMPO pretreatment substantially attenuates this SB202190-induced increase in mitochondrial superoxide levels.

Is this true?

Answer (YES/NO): YES